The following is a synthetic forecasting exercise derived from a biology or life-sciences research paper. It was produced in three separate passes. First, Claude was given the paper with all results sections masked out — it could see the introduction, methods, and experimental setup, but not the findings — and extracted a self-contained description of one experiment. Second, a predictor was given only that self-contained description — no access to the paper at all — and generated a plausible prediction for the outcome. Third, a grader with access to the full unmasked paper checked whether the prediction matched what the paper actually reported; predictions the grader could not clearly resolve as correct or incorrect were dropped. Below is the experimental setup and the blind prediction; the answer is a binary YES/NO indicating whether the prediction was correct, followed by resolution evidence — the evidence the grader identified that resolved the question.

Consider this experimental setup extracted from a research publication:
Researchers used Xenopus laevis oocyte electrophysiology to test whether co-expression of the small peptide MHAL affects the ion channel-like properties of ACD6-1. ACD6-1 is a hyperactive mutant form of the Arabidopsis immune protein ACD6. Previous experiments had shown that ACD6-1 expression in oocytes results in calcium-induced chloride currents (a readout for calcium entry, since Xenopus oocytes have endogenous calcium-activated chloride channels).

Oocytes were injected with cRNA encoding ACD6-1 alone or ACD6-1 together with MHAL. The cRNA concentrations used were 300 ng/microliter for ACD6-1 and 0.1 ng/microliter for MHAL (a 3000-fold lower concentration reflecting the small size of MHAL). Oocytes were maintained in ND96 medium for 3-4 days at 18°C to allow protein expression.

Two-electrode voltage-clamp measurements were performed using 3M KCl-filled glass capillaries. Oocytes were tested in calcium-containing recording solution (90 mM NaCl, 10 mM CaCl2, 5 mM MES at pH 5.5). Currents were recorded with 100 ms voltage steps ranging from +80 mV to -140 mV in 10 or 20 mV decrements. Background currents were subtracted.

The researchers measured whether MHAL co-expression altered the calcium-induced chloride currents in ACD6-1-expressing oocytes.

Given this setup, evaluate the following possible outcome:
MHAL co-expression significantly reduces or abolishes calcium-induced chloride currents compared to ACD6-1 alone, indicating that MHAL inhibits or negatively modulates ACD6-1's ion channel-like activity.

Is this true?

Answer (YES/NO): NO